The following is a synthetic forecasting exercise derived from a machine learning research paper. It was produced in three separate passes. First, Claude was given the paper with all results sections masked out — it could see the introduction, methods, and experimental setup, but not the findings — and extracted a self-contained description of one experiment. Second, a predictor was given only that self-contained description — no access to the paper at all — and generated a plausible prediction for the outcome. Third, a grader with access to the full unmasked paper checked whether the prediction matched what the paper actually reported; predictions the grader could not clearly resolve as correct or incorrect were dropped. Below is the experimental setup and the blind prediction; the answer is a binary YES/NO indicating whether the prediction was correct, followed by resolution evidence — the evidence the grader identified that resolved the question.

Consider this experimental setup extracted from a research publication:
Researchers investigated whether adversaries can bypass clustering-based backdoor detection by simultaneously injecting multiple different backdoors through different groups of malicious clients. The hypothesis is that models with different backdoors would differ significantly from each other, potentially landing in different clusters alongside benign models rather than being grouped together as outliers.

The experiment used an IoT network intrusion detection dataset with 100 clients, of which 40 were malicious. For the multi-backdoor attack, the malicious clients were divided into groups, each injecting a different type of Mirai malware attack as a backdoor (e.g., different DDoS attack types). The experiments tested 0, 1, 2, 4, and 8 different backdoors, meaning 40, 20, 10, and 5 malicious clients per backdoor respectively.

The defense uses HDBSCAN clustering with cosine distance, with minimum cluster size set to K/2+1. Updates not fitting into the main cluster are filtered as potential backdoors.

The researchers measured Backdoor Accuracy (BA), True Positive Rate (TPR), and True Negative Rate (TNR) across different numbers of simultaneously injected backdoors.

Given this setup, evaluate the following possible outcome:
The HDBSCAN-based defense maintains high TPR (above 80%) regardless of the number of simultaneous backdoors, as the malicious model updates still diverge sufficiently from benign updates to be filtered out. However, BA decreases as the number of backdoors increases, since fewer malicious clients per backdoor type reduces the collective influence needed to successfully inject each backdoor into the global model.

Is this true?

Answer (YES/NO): NO